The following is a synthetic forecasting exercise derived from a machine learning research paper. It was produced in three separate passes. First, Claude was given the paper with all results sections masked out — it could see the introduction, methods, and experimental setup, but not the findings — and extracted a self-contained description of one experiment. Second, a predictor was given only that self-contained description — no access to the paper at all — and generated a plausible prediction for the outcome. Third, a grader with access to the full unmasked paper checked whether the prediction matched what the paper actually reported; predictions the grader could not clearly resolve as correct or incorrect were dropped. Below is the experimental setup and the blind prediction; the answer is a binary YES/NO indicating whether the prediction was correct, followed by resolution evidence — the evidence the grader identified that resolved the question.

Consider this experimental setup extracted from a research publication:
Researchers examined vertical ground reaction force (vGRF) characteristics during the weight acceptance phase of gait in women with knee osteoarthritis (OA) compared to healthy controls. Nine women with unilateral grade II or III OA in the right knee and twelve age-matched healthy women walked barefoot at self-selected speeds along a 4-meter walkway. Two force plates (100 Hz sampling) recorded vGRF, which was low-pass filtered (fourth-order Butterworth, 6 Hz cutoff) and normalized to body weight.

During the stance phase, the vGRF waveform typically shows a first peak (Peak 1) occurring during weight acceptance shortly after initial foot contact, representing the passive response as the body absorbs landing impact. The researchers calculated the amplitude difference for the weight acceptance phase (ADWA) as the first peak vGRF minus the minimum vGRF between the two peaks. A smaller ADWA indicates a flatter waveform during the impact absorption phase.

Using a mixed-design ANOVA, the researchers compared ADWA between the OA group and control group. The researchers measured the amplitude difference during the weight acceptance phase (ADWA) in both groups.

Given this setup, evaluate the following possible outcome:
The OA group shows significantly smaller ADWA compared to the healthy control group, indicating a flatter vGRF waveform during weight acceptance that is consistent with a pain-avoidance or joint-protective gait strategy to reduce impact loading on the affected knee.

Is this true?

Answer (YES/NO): NO